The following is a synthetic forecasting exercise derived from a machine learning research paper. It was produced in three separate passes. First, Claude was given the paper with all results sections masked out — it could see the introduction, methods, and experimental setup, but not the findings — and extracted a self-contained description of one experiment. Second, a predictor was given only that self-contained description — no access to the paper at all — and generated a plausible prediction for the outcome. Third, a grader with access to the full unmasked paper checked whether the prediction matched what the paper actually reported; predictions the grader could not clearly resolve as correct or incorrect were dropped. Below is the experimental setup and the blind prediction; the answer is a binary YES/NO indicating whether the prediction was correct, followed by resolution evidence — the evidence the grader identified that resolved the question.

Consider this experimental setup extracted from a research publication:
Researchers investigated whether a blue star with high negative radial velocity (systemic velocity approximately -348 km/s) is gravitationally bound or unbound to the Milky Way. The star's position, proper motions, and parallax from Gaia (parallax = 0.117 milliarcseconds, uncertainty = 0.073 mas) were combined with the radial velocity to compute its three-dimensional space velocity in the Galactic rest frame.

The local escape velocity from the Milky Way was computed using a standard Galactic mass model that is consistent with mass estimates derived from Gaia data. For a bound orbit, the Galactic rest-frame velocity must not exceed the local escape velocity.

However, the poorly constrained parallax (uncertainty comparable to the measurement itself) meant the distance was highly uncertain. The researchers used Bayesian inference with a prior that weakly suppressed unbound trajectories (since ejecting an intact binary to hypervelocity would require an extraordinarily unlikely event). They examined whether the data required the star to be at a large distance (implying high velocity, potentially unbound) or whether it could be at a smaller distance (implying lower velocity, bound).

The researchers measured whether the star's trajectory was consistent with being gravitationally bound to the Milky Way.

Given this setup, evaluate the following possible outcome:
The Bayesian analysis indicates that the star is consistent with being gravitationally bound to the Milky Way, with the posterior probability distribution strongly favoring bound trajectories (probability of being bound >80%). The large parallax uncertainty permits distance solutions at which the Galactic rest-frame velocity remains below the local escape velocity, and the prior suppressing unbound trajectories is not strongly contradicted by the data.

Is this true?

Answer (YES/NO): YES